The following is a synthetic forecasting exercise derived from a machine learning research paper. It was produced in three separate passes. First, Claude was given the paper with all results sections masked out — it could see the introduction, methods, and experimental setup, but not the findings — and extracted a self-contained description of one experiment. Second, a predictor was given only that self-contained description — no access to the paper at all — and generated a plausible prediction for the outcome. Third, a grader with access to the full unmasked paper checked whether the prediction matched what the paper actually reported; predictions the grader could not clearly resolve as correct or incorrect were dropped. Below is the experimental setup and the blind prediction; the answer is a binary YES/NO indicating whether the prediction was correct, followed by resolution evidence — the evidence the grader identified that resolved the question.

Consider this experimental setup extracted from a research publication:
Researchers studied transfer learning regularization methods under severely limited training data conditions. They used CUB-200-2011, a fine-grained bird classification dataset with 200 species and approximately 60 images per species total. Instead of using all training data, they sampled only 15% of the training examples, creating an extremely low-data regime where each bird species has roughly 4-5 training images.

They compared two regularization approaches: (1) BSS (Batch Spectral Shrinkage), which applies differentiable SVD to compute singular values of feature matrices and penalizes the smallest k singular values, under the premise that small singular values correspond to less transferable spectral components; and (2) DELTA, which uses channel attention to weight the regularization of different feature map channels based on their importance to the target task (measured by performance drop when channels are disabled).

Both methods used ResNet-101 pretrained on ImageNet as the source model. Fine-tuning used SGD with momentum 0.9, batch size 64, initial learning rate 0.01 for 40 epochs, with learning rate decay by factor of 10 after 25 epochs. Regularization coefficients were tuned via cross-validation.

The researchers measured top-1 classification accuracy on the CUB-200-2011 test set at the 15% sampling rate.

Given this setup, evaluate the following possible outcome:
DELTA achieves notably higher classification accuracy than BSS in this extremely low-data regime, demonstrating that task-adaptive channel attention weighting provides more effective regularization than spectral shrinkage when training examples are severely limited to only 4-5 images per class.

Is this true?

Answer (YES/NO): NO